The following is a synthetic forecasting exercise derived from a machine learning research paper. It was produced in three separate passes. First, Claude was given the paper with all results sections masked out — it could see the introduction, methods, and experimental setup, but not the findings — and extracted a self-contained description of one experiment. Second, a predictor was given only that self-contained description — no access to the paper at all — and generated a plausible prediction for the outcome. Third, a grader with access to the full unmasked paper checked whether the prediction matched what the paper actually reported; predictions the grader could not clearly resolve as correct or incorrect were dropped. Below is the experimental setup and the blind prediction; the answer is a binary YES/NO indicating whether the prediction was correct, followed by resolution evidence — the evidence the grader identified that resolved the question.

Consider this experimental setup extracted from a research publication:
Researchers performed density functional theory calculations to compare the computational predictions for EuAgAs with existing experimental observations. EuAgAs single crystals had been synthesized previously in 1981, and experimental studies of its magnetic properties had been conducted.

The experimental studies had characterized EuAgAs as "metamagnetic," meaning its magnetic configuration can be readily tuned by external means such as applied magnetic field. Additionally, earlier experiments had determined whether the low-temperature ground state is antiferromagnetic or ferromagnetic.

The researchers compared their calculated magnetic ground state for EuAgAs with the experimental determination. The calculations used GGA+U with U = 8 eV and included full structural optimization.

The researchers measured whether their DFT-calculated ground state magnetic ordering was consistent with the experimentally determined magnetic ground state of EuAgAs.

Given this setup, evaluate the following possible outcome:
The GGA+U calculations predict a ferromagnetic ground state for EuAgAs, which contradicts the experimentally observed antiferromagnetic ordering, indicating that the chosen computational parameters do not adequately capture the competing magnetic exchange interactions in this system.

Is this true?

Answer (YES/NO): NO